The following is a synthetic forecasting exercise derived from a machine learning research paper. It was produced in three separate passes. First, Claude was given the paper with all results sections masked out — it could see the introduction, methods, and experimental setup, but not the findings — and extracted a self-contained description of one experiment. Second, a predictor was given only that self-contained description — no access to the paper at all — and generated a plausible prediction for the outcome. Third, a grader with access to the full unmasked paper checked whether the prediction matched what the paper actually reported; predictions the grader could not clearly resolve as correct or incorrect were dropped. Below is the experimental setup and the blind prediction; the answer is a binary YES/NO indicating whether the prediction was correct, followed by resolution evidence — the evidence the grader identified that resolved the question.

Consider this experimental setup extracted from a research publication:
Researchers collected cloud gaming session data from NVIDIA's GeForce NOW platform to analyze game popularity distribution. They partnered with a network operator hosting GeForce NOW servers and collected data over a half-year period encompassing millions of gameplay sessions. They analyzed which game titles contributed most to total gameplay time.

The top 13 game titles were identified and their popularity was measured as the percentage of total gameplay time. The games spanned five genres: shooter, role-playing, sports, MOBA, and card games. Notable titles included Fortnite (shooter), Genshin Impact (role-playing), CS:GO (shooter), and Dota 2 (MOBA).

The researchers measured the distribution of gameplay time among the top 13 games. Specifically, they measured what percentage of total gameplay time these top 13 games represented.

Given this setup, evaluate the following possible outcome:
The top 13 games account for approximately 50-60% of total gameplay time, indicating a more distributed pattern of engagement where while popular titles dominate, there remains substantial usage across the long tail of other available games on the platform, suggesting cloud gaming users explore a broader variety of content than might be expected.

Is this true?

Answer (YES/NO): NO